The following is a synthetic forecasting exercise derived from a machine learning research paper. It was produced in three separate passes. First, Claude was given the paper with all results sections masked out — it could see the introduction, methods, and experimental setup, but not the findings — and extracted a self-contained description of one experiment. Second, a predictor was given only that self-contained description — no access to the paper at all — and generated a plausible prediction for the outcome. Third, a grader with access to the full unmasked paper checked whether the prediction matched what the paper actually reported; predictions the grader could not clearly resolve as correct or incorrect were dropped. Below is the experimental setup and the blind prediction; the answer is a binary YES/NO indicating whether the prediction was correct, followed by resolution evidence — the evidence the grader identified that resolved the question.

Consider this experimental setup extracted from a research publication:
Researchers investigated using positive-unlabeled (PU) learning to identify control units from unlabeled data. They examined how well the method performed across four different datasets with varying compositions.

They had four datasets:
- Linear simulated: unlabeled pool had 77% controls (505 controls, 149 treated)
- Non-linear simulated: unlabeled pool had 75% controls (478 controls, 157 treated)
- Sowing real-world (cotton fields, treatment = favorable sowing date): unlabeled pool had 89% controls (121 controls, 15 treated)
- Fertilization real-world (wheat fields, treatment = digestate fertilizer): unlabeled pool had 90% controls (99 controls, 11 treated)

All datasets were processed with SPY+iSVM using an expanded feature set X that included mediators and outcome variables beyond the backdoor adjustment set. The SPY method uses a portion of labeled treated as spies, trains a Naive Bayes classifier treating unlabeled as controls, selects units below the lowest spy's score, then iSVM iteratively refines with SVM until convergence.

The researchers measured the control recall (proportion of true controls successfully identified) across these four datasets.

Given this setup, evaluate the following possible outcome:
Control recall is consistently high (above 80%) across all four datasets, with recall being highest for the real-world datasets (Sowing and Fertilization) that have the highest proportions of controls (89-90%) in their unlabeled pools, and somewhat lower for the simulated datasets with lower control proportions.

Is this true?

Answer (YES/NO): NO